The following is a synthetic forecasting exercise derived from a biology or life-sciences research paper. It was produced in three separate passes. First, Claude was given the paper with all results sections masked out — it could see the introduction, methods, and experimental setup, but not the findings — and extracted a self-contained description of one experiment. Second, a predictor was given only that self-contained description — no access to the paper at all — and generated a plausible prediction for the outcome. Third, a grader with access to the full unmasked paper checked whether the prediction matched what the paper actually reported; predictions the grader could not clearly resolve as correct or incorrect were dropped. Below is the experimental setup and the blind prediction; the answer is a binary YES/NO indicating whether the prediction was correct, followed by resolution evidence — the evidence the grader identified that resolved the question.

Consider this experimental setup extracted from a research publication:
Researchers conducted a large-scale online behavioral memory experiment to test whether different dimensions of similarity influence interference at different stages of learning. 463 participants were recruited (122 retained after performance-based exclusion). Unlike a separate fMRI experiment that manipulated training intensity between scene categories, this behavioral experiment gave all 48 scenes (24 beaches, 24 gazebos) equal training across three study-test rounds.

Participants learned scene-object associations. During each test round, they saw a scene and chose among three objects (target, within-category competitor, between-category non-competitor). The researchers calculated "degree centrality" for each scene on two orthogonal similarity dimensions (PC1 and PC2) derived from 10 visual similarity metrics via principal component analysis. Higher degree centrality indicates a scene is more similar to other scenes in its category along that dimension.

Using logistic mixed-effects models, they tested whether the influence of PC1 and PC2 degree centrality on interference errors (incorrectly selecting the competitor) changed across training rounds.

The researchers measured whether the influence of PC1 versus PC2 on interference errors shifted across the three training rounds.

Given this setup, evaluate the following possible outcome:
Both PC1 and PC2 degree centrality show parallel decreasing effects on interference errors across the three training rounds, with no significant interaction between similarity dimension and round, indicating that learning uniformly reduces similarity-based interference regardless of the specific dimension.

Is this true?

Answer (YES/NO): NO